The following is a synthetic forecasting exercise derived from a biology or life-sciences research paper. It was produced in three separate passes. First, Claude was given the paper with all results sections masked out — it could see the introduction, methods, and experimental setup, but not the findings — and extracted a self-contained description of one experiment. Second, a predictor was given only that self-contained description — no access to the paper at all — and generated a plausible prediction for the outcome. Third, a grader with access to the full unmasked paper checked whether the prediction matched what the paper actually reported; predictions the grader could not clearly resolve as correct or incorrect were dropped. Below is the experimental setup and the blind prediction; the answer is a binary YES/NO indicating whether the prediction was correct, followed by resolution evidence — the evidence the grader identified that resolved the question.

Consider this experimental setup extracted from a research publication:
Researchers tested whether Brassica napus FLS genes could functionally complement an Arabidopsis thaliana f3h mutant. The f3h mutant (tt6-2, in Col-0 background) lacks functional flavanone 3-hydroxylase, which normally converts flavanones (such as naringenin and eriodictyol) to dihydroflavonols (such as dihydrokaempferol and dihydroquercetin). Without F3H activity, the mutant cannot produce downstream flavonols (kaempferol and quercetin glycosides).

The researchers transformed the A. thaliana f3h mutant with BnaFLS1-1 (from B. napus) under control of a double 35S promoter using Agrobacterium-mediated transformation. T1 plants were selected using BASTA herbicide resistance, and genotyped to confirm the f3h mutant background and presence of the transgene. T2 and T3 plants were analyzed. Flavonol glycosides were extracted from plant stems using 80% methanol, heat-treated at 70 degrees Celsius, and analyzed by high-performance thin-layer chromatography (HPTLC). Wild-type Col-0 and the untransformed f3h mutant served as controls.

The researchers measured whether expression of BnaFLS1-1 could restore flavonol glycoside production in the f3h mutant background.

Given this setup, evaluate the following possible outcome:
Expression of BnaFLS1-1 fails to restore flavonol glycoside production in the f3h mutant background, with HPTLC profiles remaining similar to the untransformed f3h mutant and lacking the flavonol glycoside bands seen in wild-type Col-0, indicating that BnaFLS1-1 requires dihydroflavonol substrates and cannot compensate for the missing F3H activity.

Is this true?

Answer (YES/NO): NO